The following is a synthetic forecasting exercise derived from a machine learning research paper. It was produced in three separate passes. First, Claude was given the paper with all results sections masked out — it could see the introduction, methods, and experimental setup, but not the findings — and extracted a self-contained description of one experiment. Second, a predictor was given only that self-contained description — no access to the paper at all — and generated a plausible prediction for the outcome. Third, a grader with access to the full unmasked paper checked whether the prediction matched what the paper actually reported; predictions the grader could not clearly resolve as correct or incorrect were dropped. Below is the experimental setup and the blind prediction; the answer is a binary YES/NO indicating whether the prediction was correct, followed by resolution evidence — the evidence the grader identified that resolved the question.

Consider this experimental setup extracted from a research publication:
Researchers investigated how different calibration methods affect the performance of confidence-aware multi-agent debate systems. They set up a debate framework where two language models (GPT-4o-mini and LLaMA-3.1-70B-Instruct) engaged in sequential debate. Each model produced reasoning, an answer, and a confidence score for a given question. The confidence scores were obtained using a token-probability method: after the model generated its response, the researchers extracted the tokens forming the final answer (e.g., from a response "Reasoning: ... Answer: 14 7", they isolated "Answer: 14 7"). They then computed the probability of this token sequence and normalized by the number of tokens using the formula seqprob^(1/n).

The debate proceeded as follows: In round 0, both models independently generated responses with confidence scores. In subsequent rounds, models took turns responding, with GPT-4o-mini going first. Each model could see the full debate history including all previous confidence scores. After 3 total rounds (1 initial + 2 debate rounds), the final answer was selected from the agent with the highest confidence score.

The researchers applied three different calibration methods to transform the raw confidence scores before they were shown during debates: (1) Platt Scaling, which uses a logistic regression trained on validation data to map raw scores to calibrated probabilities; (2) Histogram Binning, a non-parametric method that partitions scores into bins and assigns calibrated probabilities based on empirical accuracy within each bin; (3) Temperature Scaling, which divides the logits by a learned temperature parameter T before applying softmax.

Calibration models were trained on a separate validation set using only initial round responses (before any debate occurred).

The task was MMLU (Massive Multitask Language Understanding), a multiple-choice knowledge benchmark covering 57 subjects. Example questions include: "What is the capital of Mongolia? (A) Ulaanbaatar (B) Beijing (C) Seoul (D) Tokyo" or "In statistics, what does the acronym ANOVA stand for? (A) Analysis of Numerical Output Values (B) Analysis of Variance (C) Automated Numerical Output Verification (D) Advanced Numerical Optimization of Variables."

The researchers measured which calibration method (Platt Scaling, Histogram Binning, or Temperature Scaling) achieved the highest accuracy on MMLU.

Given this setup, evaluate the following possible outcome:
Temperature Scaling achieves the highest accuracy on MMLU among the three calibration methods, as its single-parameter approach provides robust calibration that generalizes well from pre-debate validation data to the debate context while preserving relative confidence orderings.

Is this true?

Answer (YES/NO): NO